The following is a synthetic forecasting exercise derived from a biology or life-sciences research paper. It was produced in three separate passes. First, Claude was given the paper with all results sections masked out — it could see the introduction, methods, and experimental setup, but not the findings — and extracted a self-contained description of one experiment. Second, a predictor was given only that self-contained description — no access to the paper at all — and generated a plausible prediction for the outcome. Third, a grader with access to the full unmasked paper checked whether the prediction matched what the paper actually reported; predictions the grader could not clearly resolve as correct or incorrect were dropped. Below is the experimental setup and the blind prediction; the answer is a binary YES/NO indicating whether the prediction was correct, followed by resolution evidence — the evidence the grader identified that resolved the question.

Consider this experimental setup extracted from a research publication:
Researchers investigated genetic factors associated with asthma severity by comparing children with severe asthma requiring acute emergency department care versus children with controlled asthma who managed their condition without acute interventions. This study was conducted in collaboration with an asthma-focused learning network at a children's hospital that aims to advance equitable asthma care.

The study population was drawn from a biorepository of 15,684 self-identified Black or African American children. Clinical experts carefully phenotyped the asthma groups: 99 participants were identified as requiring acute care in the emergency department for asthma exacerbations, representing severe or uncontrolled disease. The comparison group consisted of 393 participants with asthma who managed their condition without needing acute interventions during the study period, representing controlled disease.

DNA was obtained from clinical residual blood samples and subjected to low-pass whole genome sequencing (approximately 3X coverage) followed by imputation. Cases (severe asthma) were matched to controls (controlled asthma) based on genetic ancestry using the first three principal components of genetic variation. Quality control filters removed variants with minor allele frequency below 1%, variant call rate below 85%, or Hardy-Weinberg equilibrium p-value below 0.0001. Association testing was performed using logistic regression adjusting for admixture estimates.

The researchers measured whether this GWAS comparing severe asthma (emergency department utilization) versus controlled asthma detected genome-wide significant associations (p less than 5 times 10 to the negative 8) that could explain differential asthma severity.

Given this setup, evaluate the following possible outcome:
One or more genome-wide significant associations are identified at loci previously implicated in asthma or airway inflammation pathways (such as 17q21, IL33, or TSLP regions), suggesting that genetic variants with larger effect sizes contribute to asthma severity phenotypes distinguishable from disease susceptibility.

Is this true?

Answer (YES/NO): NO